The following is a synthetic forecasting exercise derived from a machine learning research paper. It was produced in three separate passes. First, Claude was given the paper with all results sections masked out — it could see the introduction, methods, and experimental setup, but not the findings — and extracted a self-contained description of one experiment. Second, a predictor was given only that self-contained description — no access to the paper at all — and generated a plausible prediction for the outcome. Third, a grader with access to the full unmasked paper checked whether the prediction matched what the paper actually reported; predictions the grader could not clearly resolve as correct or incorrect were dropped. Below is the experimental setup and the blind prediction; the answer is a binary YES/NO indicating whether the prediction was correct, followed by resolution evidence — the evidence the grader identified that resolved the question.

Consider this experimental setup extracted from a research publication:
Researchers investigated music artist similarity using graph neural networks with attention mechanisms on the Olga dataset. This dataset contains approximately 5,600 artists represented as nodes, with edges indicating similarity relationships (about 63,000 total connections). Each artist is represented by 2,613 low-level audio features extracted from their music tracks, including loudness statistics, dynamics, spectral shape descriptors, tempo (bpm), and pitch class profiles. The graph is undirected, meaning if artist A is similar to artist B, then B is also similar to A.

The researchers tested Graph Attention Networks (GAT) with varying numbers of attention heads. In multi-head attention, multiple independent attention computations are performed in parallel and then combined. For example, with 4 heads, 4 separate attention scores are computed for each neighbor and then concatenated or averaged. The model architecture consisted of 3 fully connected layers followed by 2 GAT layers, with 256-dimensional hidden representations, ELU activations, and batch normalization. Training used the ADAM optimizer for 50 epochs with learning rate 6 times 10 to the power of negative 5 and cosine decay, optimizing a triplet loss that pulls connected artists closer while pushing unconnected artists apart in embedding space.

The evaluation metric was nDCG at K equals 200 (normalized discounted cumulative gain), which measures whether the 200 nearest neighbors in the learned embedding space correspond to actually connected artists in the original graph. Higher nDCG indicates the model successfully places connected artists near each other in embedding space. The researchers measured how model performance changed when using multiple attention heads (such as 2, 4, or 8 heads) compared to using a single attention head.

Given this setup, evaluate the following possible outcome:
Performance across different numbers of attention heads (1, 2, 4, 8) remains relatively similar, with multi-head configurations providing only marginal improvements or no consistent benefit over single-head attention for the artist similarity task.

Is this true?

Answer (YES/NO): NO